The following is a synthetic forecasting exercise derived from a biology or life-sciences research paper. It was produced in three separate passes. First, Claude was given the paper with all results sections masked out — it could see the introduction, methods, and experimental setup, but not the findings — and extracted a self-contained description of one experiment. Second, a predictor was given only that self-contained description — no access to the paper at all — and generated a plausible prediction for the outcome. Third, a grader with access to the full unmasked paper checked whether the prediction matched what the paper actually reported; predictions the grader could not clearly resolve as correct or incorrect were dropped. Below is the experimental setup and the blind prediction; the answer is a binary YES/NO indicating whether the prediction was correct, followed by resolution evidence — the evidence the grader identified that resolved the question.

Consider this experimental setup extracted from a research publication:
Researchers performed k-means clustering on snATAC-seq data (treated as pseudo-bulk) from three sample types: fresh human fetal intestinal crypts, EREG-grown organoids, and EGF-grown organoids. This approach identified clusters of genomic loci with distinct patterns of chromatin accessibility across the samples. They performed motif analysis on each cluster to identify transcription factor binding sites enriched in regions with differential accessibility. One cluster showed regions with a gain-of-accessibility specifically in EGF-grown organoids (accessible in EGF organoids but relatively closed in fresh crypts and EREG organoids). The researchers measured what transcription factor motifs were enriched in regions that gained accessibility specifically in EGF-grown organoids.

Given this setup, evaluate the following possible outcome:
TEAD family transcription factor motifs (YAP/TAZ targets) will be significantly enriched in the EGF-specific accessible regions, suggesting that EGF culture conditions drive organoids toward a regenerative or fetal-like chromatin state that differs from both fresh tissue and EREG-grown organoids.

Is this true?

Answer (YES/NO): NO